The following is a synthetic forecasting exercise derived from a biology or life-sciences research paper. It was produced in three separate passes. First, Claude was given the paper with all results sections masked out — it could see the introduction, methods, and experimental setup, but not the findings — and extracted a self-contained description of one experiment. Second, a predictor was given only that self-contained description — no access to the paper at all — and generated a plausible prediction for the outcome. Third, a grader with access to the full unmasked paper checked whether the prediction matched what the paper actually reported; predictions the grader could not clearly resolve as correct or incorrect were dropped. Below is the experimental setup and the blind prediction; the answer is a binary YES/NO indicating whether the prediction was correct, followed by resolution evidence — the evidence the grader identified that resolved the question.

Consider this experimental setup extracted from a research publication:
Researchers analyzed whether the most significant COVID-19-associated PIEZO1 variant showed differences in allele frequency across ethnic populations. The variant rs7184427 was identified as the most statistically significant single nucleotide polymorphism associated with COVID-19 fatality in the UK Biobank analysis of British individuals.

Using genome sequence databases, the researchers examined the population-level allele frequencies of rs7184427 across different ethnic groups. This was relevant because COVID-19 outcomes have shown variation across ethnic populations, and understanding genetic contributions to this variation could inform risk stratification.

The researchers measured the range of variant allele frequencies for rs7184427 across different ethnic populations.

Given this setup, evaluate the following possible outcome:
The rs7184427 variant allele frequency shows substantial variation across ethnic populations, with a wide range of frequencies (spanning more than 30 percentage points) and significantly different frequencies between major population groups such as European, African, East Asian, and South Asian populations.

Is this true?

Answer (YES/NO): NO